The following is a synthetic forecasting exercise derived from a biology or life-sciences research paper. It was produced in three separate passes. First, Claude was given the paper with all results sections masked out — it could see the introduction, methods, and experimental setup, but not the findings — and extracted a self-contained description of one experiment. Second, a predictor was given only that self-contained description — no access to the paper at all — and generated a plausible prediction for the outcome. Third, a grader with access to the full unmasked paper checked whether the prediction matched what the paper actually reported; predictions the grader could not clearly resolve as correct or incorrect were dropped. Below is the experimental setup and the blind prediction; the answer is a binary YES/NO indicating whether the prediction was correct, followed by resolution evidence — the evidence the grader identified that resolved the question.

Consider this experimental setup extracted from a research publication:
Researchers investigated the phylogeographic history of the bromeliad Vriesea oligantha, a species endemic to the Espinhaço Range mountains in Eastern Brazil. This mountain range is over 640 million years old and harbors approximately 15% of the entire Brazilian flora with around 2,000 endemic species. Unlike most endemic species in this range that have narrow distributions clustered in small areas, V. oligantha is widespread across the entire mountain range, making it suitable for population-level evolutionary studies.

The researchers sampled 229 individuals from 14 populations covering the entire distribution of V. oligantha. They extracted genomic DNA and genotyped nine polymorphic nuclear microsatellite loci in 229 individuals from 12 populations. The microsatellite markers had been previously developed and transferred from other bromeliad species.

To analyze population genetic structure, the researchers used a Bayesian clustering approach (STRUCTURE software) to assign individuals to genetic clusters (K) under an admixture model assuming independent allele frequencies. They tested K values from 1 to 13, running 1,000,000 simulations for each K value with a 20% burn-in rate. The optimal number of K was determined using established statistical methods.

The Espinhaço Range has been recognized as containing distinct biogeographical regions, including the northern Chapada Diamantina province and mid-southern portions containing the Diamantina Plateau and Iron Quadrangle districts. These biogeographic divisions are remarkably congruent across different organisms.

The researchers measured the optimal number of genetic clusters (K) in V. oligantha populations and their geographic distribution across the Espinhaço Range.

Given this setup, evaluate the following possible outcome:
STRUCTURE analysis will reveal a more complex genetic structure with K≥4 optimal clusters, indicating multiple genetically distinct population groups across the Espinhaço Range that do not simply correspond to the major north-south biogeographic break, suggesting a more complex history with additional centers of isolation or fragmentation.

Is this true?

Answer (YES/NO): YES